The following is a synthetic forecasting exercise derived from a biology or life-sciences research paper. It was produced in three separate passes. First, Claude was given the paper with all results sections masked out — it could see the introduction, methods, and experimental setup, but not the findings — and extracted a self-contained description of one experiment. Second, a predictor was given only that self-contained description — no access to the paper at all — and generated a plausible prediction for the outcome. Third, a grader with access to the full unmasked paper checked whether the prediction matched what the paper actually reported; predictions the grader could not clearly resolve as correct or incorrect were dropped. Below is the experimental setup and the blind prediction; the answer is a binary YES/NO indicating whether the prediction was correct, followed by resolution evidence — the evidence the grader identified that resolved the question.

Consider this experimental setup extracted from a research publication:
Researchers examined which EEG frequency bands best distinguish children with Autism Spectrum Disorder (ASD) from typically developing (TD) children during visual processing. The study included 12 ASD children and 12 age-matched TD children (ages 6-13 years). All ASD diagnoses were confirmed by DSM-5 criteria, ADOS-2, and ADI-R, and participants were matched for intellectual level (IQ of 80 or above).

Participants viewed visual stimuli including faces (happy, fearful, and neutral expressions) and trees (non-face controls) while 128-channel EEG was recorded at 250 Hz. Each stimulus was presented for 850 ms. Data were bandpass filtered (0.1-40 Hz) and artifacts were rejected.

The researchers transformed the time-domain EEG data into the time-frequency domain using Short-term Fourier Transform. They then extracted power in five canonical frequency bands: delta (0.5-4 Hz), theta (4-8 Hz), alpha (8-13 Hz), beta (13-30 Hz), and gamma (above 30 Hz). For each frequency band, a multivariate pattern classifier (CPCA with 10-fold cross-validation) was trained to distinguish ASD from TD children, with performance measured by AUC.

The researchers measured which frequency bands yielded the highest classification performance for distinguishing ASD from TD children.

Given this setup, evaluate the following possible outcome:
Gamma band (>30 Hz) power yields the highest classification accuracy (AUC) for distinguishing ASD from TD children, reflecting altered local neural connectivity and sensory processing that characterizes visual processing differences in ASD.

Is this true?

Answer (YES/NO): NO